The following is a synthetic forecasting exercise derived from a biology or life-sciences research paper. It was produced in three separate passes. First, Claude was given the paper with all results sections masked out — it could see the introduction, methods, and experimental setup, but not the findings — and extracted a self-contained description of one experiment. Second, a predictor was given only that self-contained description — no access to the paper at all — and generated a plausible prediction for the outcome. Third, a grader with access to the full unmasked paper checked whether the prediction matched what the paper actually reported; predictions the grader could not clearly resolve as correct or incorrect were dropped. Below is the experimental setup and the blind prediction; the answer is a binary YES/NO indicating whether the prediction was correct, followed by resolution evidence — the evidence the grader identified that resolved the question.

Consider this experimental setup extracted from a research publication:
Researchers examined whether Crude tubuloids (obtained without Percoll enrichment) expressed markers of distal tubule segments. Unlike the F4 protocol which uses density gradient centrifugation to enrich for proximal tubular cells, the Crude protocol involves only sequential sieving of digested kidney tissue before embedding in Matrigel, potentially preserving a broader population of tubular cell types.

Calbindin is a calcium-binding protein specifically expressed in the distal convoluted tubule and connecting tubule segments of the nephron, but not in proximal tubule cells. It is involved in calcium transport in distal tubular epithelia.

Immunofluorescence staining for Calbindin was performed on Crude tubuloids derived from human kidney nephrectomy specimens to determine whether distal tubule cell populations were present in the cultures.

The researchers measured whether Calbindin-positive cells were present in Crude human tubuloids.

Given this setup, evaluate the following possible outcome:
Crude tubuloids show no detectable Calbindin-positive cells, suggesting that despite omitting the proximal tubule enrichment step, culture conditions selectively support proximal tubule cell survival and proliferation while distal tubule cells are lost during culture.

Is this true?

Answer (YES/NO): NO